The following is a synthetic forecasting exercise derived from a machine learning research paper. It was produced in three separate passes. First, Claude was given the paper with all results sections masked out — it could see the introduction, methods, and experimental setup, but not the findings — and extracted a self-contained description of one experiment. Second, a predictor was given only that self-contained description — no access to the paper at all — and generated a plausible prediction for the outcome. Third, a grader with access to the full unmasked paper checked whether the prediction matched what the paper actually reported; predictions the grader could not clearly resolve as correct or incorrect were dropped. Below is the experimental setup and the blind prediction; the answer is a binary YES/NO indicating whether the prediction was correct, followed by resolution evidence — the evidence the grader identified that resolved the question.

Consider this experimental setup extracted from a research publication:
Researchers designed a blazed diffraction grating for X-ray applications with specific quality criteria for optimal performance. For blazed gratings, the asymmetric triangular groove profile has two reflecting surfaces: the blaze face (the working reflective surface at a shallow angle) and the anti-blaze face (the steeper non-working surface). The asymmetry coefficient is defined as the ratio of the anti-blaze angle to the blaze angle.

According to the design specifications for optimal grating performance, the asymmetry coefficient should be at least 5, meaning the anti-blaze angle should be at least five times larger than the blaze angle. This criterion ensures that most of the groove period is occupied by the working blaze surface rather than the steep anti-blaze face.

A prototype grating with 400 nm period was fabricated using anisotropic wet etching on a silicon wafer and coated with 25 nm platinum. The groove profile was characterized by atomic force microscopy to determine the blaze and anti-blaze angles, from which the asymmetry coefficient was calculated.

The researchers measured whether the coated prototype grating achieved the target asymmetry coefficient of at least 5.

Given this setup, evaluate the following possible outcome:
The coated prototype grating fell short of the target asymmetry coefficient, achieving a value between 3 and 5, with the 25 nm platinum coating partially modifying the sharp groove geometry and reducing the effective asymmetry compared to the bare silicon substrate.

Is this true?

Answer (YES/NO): NO